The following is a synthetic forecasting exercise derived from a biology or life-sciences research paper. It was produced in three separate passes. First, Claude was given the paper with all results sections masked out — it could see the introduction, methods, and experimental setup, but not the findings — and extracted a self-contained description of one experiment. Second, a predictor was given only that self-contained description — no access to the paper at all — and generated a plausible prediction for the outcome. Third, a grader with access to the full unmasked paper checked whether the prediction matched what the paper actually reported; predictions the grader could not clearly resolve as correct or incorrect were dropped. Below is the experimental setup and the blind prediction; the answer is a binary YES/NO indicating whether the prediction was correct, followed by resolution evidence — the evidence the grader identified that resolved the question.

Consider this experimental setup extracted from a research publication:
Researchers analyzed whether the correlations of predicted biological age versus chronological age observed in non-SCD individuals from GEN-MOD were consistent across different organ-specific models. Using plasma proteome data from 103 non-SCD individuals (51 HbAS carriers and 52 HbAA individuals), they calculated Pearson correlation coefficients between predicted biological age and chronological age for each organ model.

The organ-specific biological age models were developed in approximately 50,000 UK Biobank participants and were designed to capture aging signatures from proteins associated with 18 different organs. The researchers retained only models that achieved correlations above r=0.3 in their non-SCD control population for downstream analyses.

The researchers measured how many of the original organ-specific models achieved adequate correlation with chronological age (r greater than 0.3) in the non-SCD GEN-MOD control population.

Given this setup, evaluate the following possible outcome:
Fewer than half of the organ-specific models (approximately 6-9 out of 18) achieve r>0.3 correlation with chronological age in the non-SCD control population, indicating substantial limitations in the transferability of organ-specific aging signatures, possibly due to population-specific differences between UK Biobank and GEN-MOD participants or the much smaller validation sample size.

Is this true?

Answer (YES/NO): YES